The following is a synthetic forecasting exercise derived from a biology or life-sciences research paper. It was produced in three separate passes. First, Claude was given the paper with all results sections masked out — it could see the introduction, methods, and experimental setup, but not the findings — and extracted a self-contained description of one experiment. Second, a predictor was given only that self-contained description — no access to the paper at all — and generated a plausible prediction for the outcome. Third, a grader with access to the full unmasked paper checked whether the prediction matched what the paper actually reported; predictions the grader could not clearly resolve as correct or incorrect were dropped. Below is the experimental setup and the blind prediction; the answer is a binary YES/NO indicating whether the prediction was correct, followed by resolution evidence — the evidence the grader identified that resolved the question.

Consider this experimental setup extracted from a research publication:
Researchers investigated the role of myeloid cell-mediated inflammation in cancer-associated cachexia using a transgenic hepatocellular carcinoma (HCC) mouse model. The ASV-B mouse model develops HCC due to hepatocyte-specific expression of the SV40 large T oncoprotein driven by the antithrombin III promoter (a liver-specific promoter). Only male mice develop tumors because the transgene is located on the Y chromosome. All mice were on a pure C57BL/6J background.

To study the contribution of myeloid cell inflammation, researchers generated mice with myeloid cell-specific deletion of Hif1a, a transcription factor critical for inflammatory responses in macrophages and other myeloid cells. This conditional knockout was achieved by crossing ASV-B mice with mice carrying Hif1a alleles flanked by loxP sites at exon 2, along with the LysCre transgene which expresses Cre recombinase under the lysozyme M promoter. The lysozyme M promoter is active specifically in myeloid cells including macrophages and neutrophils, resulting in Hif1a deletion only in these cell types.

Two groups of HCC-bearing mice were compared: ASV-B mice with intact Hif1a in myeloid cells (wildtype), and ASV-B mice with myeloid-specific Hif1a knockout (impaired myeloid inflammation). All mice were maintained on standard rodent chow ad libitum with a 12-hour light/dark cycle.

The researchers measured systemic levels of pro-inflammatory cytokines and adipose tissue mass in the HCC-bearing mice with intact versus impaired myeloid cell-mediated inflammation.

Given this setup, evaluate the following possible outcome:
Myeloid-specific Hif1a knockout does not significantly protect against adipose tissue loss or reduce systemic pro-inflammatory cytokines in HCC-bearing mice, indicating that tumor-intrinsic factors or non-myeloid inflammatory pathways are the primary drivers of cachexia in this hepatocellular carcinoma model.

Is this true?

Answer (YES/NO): NO